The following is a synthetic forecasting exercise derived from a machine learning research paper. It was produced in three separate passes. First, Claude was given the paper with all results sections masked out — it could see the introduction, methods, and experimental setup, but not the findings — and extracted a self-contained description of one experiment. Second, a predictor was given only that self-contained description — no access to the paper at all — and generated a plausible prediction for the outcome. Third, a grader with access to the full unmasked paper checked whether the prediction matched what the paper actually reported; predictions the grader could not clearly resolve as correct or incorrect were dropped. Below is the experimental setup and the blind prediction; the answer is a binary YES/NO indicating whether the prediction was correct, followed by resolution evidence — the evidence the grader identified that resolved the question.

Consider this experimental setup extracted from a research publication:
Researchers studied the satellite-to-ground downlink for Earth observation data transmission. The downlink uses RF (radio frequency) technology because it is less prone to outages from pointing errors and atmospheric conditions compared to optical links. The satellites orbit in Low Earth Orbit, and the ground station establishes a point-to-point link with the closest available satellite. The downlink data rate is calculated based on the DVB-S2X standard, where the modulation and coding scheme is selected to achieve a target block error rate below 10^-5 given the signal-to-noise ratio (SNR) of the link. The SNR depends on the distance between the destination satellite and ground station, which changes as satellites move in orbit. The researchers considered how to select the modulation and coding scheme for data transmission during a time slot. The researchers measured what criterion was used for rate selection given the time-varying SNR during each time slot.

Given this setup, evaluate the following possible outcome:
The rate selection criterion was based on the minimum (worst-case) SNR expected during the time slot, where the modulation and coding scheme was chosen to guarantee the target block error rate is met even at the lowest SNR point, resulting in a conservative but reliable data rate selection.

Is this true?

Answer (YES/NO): YES